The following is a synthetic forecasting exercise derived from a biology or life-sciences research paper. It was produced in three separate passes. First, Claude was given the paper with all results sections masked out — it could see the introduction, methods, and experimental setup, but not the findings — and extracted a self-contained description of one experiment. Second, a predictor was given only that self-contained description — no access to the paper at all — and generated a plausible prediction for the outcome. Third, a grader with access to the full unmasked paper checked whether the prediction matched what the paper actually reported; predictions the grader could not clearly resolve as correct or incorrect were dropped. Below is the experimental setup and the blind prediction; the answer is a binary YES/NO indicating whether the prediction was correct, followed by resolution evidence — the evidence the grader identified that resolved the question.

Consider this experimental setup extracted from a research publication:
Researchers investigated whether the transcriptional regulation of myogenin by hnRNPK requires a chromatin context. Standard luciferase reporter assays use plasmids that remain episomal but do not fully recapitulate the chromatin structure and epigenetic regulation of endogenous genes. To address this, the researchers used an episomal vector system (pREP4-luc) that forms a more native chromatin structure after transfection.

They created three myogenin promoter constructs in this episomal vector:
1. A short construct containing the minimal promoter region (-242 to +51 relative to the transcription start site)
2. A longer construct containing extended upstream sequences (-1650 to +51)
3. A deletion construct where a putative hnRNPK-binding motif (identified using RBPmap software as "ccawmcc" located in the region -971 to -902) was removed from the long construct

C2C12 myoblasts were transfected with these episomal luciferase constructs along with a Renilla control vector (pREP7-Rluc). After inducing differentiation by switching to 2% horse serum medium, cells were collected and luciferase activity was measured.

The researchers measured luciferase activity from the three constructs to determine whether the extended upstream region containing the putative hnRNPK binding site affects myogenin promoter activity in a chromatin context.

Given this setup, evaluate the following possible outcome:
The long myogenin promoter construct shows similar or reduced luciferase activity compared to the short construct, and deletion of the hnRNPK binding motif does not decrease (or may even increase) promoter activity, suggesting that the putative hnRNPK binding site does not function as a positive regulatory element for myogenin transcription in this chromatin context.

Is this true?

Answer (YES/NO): NO